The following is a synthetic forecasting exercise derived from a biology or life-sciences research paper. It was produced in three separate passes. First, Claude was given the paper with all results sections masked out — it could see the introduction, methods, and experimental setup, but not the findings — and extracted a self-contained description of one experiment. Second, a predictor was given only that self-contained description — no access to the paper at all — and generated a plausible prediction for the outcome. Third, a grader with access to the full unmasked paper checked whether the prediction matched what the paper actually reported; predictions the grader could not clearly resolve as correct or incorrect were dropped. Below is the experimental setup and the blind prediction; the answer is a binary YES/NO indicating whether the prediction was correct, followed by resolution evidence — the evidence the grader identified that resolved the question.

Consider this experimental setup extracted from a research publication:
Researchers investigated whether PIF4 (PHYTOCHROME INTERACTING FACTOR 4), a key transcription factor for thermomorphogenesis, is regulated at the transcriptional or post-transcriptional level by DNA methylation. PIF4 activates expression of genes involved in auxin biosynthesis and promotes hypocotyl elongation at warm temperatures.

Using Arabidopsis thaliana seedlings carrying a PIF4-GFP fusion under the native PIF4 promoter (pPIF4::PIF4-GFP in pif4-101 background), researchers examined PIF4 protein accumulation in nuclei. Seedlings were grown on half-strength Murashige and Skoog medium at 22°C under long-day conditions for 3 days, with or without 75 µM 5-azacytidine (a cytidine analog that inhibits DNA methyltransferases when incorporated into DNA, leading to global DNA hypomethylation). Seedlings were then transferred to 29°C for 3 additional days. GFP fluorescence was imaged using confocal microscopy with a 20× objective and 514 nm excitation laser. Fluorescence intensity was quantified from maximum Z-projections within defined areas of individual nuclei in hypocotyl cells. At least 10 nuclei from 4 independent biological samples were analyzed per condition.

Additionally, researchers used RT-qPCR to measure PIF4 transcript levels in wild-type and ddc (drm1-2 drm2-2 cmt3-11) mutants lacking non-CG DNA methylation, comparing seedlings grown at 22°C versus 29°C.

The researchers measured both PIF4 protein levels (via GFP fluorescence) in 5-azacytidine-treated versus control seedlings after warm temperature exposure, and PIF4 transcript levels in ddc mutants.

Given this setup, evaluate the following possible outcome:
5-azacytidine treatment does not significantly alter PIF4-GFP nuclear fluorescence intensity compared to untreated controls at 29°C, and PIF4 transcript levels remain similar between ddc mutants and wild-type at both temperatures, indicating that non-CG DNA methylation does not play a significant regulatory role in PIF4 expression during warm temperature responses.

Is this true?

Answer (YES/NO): NO